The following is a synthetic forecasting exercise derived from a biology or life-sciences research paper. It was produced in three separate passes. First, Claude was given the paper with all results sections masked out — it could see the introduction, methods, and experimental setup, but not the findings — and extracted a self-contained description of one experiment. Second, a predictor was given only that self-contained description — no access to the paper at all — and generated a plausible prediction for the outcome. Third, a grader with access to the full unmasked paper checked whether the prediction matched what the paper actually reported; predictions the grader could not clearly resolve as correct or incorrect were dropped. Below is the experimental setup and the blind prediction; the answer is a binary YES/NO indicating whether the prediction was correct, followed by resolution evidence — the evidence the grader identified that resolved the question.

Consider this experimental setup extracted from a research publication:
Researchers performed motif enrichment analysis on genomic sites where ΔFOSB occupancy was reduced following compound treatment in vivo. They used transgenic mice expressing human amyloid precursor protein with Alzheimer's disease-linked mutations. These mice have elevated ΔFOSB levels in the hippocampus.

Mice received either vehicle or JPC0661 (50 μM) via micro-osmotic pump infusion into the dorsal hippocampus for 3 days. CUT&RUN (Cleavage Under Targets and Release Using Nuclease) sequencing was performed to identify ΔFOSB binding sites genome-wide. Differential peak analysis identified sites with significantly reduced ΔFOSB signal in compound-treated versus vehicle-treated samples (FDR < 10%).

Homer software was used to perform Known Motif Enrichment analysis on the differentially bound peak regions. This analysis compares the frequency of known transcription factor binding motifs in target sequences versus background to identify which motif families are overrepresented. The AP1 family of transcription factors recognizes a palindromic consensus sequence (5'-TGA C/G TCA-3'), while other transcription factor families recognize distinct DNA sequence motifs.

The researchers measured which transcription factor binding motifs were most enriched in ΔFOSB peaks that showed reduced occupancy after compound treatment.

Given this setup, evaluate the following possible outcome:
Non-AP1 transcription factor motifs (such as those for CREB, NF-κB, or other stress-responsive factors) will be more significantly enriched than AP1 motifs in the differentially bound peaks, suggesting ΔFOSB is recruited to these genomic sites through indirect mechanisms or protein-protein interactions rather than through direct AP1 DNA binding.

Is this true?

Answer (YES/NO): NO